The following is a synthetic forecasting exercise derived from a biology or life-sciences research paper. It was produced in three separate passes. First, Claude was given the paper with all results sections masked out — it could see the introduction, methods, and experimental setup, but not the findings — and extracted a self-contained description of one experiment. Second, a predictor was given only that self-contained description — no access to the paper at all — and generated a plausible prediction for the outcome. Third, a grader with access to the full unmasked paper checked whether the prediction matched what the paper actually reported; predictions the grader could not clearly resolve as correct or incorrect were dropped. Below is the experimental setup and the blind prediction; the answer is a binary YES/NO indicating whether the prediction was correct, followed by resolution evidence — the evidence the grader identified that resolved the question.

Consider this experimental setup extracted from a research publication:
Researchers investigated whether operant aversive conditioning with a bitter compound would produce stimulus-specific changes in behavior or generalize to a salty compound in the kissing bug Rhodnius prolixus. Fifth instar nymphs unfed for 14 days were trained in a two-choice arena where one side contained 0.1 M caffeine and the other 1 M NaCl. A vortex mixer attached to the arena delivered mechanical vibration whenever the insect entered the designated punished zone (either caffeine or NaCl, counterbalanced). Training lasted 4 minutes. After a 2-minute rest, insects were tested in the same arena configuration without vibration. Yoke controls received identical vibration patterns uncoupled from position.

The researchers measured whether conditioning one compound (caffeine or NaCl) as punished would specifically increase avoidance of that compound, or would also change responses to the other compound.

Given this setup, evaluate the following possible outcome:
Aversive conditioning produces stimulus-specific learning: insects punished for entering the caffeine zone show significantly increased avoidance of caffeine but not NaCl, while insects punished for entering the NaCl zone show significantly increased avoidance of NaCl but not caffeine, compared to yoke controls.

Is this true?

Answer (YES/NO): NO